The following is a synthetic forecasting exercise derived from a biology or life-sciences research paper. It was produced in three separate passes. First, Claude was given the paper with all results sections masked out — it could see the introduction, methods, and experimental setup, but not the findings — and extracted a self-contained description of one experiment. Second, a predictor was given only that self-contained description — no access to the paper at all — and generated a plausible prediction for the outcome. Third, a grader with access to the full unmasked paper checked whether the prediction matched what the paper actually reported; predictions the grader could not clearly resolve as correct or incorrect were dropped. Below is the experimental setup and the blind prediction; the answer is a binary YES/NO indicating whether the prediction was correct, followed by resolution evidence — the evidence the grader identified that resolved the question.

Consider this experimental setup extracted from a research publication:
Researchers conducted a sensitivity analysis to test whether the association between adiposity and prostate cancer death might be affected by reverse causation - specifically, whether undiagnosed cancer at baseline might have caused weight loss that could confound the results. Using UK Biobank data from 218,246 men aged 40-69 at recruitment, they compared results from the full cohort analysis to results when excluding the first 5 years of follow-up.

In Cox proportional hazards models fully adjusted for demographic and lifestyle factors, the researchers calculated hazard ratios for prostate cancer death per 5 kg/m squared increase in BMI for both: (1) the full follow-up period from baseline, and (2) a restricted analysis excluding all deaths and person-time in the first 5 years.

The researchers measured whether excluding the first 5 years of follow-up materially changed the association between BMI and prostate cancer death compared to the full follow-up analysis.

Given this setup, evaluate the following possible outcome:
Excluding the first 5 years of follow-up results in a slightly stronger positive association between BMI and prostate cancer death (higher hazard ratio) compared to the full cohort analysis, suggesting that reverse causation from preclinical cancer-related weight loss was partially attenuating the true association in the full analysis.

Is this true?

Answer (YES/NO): NO